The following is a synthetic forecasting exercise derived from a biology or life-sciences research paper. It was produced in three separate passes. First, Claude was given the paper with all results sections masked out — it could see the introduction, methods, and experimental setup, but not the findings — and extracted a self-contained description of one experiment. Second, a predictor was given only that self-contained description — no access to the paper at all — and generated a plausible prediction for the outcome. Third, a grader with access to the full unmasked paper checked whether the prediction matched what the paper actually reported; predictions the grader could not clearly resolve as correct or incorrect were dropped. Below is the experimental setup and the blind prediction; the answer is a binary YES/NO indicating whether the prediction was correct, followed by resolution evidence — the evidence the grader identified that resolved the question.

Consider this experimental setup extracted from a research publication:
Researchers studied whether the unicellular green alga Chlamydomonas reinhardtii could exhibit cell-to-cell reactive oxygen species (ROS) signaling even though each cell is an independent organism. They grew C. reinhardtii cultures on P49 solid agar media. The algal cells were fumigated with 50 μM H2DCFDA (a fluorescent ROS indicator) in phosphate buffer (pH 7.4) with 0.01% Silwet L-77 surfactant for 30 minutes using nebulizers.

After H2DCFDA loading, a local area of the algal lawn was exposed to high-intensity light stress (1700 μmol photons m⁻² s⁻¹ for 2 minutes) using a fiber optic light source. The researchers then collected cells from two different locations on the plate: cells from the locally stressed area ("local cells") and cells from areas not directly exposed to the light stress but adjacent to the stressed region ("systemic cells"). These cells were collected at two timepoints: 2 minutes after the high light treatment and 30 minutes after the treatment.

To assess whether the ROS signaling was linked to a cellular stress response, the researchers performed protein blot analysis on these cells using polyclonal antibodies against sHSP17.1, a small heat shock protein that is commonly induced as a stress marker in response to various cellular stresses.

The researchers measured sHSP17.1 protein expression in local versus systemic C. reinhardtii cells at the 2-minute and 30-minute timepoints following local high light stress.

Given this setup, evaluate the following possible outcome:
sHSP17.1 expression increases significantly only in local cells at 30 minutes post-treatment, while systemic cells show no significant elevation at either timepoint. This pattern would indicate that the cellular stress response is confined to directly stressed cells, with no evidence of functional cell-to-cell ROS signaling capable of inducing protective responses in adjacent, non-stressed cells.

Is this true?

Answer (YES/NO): NO